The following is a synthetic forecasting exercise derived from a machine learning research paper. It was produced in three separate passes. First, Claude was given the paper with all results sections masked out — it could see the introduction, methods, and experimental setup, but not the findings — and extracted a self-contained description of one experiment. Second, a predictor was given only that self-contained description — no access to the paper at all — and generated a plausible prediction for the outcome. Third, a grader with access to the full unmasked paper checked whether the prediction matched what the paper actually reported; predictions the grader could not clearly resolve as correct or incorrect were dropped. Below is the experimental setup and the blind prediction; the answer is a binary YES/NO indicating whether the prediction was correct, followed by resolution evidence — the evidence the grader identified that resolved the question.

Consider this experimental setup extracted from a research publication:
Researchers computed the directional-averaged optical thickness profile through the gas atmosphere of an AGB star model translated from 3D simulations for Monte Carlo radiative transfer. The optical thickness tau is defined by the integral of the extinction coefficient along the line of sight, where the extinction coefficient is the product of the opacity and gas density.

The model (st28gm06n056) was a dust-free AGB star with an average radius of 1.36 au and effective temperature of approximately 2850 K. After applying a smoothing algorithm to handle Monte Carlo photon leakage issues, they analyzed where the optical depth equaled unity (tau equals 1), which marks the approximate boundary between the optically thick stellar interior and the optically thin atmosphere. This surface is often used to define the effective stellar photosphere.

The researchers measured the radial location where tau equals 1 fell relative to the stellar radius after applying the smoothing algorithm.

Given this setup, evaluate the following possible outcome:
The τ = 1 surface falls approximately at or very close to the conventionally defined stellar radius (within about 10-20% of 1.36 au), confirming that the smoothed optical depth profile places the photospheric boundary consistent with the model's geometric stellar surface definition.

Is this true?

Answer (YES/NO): YES